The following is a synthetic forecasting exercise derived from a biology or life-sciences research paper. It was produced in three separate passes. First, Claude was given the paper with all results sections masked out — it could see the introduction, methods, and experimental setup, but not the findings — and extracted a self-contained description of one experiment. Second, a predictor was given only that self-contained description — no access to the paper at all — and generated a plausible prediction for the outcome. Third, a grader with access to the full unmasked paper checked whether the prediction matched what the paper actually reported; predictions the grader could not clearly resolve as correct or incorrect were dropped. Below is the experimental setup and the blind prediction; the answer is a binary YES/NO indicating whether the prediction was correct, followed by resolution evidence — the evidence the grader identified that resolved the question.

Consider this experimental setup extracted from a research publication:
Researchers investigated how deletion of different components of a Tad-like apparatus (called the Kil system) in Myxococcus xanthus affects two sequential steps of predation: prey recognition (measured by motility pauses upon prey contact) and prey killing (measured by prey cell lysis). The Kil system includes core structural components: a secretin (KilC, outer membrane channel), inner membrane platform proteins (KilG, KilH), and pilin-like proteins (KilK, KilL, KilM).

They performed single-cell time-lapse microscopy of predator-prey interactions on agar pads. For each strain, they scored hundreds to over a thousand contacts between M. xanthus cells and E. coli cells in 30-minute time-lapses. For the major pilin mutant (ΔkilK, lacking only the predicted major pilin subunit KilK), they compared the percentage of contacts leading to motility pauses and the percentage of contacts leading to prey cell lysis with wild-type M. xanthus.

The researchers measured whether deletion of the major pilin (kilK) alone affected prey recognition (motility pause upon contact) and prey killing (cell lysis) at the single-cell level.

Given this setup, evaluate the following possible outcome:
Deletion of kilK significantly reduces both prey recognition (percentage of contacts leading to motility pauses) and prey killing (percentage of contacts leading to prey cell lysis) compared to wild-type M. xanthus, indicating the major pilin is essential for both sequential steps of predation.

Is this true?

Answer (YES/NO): NO